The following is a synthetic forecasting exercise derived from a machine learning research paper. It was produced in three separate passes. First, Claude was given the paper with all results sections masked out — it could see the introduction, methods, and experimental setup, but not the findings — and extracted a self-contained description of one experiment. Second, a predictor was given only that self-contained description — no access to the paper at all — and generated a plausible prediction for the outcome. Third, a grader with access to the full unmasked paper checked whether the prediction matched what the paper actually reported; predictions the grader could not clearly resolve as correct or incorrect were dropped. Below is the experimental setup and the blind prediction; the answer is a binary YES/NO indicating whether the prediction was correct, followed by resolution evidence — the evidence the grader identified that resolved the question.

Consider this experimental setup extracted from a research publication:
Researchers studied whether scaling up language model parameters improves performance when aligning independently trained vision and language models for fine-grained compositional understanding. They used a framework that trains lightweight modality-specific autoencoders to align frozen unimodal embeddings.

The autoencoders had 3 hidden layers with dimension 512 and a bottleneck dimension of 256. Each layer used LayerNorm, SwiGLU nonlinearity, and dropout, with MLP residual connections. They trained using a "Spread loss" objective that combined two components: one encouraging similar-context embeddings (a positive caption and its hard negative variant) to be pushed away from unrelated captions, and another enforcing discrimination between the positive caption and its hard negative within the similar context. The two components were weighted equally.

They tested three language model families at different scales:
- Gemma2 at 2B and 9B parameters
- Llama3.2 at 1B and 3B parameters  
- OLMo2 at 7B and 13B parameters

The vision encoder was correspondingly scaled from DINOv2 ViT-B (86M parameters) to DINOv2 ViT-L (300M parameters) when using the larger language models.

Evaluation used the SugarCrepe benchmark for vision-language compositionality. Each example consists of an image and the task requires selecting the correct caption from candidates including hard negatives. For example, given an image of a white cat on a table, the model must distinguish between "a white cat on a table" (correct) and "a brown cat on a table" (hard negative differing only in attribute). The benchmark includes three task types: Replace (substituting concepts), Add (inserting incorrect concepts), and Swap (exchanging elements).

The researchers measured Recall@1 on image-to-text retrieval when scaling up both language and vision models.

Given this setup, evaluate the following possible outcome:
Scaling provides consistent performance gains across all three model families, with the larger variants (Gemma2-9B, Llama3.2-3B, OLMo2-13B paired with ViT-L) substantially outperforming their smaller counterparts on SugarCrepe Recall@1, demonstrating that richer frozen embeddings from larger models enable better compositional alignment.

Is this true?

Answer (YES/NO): NO